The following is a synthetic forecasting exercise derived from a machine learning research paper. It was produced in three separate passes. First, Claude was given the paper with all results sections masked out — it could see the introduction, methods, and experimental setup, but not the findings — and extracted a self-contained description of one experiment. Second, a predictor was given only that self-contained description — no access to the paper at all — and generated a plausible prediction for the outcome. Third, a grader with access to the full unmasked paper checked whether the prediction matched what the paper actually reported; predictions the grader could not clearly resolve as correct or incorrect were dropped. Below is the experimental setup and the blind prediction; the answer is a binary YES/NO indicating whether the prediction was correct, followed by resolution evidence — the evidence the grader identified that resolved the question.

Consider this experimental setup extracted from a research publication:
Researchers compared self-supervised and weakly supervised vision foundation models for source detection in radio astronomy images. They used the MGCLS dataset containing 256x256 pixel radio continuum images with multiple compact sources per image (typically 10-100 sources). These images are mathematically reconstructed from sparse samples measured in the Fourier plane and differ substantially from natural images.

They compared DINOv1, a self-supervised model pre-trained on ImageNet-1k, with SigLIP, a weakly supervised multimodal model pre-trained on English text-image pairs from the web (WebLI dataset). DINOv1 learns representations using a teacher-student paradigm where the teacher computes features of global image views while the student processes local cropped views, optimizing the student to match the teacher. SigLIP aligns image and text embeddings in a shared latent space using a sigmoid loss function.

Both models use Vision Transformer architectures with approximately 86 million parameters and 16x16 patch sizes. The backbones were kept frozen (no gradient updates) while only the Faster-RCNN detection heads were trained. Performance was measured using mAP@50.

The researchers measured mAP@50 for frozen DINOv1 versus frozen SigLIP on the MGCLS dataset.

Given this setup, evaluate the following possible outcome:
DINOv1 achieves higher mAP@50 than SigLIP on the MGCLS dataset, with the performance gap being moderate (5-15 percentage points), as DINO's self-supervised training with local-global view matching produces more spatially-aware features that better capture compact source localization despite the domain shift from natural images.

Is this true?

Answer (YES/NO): NO